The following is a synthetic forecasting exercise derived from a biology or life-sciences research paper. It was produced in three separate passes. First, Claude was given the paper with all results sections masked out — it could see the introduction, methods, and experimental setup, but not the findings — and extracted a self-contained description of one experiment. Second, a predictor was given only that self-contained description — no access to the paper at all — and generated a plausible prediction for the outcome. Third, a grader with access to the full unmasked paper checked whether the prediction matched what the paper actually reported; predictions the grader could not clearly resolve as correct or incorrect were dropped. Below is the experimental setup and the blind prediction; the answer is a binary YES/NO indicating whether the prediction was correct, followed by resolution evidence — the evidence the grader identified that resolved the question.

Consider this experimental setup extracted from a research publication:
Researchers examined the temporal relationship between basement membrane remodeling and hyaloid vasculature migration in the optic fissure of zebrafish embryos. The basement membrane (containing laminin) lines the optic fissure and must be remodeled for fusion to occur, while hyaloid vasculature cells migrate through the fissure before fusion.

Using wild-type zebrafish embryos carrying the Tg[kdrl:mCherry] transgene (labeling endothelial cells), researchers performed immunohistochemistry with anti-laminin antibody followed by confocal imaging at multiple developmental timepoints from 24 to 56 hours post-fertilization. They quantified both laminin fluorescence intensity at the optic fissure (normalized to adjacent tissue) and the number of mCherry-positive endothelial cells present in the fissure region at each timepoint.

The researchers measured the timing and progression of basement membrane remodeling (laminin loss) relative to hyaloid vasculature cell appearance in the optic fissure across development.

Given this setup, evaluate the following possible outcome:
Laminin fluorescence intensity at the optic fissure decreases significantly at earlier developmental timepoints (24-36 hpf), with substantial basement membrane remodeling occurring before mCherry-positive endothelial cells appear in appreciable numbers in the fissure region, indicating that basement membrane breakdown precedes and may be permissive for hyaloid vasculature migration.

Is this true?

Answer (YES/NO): NO